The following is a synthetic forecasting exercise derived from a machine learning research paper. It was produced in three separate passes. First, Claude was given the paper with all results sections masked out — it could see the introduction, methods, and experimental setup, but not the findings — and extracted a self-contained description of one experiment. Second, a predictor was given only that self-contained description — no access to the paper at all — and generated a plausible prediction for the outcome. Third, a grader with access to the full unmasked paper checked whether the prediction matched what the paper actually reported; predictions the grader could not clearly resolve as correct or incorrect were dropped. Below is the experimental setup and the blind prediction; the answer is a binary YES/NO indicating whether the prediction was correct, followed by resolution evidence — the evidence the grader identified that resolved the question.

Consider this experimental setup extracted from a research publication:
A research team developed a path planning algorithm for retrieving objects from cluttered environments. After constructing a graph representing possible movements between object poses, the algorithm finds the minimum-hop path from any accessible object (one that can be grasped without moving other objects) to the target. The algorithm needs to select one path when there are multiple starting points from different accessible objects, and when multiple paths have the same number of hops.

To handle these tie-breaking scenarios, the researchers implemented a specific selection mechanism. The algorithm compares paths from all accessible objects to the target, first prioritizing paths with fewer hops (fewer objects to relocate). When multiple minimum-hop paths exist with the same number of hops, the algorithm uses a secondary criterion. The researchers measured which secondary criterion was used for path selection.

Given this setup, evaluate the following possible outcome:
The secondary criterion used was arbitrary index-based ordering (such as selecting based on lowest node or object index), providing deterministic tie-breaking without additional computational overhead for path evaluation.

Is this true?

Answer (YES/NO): NO